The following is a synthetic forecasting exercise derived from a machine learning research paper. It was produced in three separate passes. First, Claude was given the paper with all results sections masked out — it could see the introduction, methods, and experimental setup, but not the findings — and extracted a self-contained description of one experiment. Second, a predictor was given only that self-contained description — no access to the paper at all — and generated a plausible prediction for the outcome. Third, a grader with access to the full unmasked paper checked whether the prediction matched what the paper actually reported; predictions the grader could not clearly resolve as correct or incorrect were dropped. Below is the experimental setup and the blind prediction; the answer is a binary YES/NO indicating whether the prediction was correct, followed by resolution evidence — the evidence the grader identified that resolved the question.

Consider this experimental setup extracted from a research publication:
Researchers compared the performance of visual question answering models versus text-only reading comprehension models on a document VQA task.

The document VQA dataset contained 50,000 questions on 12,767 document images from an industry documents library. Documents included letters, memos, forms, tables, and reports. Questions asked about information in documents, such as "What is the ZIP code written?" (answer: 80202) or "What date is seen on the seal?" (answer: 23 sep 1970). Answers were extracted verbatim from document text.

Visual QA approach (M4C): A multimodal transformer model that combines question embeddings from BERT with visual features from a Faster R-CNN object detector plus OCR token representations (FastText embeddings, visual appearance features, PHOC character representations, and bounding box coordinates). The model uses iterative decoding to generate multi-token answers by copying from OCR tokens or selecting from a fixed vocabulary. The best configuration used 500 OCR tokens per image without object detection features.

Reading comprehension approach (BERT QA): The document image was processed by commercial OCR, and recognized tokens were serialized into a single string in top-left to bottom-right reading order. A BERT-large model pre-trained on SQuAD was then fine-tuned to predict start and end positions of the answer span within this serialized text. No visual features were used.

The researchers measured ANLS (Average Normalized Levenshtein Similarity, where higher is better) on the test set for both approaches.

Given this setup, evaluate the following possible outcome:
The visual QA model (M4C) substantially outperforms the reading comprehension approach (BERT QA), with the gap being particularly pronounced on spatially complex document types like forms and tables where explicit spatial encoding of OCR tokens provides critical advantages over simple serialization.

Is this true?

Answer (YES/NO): NO